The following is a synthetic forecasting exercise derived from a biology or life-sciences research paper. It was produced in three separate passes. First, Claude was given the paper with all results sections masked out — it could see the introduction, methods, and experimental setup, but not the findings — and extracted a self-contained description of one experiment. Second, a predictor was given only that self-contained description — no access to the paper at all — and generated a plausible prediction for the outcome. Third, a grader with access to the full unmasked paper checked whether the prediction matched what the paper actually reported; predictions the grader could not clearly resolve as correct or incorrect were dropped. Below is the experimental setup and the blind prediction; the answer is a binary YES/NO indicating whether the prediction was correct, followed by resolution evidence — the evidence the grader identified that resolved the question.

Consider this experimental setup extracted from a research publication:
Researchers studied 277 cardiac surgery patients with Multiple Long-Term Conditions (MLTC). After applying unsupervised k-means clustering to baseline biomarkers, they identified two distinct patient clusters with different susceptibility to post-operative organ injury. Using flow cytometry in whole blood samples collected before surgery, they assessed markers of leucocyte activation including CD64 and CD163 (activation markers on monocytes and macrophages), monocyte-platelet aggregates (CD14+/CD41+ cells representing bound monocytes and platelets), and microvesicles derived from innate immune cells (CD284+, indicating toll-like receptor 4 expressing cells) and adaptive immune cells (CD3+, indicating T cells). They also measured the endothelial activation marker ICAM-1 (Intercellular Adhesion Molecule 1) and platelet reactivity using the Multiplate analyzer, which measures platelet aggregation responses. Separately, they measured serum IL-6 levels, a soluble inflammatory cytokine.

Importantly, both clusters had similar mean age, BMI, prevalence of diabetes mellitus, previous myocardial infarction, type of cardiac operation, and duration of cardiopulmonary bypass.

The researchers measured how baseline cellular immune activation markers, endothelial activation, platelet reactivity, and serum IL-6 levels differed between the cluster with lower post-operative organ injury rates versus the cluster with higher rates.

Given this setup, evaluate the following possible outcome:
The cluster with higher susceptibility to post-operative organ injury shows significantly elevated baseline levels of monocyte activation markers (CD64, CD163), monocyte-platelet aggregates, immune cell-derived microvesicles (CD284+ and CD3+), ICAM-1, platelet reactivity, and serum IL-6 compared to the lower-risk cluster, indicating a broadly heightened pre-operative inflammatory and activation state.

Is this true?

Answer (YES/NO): NO